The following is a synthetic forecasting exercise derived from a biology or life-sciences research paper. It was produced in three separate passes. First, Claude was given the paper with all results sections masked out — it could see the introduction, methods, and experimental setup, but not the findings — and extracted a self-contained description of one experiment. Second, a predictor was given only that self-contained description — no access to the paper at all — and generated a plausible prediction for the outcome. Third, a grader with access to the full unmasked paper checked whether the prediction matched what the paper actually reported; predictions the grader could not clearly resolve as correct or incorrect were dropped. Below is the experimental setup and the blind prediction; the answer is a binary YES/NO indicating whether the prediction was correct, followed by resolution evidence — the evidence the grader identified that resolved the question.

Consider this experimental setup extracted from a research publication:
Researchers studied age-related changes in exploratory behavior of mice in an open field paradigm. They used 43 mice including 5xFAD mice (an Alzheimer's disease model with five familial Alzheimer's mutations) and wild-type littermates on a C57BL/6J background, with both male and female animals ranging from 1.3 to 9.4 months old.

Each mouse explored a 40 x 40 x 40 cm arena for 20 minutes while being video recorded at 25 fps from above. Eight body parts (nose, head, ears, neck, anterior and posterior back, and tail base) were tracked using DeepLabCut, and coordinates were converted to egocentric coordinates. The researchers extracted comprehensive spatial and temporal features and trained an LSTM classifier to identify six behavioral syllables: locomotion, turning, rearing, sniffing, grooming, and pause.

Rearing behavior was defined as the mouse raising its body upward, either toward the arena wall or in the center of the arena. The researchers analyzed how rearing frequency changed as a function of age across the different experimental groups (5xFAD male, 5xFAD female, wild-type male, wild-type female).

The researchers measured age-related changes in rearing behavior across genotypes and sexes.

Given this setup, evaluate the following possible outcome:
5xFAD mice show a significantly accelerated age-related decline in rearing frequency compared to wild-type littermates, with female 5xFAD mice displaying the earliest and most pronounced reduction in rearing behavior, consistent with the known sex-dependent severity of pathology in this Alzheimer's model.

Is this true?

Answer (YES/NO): NO